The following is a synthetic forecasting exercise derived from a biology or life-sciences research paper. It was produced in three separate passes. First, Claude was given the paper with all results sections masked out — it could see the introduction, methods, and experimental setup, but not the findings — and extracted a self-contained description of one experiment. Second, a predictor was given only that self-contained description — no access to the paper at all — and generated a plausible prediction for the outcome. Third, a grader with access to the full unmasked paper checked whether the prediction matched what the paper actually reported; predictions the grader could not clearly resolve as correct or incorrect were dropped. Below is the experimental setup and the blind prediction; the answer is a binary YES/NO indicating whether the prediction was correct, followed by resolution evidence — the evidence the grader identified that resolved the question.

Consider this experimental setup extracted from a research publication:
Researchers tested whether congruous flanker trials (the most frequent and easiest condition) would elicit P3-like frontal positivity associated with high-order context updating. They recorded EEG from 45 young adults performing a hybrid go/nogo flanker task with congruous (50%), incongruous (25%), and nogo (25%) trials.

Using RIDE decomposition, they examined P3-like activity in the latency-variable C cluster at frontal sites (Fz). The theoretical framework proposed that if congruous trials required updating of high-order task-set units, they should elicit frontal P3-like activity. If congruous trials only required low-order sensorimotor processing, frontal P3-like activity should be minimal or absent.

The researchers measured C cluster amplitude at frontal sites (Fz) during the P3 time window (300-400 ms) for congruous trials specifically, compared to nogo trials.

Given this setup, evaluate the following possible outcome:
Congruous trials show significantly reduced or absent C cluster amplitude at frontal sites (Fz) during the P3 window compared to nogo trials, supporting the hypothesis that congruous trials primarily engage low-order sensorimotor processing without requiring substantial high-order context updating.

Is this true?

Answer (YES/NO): YES